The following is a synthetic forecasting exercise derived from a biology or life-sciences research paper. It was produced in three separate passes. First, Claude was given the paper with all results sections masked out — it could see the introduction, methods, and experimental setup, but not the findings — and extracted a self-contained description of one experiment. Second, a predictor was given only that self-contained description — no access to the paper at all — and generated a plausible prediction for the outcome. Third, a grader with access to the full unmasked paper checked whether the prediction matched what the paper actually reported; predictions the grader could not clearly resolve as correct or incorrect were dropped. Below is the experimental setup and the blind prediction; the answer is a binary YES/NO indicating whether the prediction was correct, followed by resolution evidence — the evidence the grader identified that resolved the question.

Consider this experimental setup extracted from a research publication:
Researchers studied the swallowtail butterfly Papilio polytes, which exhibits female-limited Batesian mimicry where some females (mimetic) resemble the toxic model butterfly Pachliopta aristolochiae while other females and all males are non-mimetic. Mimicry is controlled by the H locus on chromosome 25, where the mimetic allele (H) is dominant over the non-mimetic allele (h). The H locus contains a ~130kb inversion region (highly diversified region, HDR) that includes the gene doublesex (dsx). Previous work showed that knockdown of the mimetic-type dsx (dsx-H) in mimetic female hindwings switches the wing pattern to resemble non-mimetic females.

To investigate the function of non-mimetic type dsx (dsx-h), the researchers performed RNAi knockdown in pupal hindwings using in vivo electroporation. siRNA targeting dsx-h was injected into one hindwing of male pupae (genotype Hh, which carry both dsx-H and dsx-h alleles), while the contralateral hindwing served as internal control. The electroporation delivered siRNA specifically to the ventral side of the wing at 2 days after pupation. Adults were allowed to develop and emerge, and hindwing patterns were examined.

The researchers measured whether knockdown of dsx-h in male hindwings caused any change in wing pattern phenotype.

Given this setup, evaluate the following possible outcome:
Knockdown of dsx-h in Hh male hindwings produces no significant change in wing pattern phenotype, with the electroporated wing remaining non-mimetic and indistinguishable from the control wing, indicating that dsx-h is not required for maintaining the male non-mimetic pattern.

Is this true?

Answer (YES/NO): YES